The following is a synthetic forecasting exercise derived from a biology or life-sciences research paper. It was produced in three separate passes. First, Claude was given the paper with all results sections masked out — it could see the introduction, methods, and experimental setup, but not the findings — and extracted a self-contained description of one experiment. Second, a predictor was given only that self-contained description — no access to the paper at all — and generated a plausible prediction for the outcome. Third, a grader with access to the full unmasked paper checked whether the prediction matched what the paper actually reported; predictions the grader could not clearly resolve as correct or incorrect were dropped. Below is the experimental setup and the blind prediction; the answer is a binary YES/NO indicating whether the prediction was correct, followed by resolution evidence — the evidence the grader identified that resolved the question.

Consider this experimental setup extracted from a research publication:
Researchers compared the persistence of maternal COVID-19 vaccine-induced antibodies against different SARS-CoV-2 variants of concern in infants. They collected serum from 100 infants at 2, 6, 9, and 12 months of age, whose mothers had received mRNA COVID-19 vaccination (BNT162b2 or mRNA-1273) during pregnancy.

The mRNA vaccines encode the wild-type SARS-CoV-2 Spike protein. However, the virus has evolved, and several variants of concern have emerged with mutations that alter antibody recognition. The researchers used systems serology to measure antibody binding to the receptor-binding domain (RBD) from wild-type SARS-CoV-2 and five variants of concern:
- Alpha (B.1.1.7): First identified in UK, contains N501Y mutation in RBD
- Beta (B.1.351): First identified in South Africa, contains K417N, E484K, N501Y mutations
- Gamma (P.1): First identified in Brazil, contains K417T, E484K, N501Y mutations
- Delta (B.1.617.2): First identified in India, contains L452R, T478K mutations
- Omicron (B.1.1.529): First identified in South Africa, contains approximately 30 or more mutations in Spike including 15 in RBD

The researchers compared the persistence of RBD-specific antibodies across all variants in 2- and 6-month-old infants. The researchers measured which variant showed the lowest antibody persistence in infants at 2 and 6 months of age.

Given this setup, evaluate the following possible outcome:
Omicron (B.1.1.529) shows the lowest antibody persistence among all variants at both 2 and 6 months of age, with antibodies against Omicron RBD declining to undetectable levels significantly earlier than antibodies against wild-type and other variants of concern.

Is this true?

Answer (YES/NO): YES